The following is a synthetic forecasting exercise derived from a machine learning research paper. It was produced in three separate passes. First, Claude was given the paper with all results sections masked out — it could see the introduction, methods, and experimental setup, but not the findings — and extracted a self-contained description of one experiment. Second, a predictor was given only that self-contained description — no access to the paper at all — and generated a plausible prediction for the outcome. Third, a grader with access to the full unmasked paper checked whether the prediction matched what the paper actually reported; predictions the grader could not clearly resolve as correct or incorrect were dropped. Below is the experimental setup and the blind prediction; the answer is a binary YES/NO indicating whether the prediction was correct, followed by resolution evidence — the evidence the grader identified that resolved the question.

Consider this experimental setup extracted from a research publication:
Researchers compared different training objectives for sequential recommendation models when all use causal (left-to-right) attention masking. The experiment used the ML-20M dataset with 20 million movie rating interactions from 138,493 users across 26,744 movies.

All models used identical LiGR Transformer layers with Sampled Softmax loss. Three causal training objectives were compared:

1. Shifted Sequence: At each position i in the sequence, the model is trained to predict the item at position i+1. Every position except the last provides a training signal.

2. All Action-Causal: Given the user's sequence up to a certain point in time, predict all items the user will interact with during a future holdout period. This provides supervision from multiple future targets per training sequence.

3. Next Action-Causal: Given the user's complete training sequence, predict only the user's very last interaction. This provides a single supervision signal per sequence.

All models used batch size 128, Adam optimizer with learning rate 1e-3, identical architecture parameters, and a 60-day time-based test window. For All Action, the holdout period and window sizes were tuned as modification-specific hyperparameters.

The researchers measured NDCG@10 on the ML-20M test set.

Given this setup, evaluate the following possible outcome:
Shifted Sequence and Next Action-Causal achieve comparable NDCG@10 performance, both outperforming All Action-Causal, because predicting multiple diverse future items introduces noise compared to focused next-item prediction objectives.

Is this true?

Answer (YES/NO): NO